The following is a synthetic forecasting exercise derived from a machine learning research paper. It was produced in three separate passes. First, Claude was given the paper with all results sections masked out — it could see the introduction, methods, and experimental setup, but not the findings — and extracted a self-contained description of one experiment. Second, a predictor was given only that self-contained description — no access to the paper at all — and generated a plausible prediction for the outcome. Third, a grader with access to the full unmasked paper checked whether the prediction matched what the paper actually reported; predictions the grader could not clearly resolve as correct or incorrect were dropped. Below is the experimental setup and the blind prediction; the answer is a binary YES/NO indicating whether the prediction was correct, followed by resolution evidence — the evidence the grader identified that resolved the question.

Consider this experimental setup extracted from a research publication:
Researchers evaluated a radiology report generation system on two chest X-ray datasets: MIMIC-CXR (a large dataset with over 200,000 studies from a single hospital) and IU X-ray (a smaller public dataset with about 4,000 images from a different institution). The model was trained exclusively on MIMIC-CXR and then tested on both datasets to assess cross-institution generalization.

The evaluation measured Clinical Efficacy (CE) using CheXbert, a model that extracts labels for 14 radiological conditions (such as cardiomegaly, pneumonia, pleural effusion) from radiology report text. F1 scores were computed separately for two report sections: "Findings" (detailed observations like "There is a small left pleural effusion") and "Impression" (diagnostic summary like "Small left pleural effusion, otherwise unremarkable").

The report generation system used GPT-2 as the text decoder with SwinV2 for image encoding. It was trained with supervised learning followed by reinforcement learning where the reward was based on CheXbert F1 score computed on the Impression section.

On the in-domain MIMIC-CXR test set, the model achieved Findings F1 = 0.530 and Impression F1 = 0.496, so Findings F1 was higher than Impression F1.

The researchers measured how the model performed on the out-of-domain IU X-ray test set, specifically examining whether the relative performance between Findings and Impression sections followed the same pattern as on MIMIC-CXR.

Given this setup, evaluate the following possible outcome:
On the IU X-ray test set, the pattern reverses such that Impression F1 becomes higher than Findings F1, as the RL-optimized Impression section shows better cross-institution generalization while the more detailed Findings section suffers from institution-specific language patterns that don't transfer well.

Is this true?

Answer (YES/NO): YES